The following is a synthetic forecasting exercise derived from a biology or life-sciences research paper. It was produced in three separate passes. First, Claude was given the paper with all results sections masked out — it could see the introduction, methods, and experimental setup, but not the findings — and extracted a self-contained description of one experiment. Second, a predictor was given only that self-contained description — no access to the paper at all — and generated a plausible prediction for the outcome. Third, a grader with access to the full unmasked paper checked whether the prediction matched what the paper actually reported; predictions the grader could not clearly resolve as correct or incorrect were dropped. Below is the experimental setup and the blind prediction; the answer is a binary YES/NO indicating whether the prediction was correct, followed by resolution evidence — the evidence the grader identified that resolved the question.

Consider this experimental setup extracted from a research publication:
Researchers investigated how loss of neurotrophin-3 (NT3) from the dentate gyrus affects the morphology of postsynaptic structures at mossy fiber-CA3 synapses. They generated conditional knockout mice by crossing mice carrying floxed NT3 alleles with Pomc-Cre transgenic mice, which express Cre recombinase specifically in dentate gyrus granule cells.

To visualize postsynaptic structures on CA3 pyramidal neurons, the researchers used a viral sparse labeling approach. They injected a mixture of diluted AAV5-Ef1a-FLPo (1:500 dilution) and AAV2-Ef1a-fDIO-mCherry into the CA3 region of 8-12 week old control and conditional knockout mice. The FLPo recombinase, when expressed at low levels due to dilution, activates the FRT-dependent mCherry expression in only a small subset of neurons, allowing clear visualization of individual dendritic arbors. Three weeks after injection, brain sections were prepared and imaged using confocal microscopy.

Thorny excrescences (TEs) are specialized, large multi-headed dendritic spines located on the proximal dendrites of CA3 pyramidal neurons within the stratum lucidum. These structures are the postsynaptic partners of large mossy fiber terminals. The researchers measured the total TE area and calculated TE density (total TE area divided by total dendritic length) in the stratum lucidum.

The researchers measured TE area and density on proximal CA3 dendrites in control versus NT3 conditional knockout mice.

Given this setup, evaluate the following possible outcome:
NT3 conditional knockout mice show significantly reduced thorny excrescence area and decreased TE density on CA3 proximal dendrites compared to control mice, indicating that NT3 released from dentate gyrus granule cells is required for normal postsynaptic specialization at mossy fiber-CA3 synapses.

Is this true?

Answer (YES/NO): YES